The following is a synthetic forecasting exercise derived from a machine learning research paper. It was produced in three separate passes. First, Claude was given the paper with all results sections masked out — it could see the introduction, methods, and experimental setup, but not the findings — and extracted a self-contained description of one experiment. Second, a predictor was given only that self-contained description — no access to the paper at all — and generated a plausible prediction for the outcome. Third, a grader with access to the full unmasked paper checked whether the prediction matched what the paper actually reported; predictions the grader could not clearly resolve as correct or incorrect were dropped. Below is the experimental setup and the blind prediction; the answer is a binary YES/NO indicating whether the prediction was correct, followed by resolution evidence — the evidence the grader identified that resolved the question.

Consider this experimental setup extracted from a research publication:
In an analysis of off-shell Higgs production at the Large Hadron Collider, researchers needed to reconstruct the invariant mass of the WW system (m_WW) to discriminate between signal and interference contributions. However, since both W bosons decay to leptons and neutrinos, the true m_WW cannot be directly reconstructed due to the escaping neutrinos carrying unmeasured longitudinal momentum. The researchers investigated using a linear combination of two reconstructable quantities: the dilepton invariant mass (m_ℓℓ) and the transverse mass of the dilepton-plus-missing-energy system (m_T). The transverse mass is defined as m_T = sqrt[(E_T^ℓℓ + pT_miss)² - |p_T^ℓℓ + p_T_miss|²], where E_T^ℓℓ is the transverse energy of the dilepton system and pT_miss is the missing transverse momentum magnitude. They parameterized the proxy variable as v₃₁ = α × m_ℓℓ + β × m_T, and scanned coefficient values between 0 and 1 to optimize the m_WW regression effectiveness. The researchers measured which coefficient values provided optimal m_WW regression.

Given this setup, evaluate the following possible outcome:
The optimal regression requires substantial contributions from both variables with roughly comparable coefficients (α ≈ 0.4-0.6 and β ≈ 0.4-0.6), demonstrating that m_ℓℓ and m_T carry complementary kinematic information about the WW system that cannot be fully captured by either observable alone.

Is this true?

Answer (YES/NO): NO